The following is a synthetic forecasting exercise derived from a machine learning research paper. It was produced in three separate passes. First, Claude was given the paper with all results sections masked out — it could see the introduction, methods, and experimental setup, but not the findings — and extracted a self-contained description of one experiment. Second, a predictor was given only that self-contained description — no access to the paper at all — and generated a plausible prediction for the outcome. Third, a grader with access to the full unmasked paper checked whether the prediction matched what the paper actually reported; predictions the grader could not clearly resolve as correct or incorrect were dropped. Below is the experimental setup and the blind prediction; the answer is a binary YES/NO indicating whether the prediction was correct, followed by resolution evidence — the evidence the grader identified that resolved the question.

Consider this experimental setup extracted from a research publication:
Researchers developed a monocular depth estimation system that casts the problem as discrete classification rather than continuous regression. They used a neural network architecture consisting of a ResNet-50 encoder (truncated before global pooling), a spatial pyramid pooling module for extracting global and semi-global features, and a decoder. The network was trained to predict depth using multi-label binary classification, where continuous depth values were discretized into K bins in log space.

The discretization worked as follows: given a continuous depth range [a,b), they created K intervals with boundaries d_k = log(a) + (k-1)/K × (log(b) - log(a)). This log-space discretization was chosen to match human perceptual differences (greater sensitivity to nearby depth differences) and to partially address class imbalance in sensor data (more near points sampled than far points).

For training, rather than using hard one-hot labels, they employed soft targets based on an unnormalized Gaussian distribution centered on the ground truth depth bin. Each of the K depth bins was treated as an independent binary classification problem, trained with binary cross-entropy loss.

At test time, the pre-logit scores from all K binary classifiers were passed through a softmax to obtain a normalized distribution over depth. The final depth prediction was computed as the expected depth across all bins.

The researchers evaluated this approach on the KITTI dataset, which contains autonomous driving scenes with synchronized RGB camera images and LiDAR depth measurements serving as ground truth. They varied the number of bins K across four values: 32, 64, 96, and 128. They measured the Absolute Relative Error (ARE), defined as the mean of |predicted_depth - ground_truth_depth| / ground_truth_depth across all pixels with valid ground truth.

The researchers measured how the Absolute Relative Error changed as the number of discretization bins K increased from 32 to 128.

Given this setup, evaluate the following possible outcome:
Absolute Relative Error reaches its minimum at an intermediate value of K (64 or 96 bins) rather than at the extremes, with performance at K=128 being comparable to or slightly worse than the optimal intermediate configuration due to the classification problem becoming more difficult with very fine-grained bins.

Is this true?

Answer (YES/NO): NO